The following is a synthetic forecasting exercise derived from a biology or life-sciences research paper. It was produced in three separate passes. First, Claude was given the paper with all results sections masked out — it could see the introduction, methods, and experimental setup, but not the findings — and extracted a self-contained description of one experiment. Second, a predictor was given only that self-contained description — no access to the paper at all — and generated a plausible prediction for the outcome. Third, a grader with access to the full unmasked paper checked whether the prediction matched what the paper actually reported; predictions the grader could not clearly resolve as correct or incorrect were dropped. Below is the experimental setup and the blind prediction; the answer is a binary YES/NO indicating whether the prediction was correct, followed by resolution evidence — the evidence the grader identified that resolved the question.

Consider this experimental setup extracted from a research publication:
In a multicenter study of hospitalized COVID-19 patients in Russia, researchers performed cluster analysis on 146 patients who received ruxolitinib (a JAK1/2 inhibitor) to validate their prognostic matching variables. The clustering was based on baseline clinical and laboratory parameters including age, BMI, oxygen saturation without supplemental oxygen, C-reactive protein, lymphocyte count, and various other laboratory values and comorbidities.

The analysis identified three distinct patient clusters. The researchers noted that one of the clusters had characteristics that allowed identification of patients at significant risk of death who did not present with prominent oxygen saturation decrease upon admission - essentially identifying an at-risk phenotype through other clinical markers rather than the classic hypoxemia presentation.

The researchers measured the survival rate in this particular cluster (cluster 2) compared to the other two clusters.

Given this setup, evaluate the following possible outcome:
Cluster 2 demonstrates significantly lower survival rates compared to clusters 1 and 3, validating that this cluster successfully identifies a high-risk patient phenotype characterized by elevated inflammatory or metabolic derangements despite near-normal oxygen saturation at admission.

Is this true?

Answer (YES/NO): NO